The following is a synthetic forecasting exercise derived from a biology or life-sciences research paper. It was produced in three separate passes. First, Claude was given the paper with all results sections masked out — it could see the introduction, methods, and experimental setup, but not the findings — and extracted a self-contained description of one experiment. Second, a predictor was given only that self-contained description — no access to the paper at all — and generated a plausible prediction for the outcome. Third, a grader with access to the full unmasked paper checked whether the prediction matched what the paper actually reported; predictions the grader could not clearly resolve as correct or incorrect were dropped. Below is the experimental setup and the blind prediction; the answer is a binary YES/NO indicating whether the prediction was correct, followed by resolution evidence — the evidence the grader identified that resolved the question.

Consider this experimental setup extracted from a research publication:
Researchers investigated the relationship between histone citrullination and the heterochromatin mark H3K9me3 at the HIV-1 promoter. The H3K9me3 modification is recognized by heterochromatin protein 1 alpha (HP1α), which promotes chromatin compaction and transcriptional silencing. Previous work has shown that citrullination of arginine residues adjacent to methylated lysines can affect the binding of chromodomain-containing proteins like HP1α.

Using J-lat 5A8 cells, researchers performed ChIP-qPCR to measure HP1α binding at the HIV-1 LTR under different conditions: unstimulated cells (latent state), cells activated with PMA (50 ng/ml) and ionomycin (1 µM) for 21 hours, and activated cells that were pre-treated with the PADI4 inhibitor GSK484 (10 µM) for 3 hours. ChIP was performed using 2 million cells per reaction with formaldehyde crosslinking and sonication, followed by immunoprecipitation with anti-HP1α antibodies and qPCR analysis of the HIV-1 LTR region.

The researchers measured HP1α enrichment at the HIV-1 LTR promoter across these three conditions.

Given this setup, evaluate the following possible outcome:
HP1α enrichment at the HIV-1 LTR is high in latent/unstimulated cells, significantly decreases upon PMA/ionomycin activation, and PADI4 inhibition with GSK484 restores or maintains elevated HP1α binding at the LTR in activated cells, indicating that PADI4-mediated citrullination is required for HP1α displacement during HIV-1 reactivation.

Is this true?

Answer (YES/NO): NO